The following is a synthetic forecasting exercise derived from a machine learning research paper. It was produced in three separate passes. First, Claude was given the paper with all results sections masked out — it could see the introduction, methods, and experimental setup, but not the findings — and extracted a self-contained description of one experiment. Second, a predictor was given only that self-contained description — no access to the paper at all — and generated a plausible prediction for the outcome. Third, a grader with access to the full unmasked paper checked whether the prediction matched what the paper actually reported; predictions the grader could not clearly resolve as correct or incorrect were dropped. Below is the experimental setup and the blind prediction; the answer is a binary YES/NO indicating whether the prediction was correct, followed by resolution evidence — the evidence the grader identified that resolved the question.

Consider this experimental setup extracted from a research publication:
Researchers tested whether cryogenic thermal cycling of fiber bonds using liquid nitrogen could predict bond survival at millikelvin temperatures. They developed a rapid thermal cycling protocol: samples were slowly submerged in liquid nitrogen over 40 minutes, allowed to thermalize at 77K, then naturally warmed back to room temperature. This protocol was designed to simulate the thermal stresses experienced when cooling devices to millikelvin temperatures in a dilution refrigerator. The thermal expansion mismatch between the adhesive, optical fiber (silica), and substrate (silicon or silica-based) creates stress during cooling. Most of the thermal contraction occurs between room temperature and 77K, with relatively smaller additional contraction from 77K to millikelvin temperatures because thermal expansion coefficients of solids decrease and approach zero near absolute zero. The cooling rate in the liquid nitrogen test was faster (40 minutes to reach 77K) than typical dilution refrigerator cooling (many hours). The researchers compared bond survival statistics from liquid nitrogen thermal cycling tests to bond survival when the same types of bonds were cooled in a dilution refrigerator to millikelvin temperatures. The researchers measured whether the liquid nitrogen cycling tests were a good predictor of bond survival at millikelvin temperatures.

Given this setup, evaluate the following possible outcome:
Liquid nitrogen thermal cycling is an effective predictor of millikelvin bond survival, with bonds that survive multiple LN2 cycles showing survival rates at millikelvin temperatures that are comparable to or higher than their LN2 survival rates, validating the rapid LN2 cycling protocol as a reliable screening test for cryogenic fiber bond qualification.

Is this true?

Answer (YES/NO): YES